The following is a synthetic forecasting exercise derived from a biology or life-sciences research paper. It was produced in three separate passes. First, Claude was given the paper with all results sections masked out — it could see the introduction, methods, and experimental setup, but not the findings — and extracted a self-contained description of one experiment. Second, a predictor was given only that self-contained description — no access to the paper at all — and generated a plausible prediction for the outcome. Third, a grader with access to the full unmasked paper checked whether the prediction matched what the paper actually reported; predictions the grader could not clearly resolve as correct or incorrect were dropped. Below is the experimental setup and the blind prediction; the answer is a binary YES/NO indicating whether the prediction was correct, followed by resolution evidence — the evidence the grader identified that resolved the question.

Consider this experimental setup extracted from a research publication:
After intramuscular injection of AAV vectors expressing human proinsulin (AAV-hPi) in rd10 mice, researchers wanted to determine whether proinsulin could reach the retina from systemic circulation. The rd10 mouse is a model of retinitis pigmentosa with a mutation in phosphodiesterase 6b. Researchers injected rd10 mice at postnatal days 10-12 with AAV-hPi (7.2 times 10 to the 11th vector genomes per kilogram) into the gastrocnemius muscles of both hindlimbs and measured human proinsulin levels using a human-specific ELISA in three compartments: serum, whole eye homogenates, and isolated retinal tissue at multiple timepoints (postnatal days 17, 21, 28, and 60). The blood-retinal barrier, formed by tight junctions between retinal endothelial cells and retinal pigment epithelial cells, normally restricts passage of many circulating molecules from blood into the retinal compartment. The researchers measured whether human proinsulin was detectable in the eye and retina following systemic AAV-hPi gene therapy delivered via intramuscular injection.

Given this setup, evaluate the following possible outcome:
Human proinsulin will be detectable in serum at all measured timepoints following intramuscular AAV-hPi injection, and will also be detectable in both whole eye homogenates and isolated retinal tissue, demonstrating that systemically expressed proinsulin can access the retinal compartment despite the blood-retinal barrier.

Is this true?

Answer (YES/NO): YES